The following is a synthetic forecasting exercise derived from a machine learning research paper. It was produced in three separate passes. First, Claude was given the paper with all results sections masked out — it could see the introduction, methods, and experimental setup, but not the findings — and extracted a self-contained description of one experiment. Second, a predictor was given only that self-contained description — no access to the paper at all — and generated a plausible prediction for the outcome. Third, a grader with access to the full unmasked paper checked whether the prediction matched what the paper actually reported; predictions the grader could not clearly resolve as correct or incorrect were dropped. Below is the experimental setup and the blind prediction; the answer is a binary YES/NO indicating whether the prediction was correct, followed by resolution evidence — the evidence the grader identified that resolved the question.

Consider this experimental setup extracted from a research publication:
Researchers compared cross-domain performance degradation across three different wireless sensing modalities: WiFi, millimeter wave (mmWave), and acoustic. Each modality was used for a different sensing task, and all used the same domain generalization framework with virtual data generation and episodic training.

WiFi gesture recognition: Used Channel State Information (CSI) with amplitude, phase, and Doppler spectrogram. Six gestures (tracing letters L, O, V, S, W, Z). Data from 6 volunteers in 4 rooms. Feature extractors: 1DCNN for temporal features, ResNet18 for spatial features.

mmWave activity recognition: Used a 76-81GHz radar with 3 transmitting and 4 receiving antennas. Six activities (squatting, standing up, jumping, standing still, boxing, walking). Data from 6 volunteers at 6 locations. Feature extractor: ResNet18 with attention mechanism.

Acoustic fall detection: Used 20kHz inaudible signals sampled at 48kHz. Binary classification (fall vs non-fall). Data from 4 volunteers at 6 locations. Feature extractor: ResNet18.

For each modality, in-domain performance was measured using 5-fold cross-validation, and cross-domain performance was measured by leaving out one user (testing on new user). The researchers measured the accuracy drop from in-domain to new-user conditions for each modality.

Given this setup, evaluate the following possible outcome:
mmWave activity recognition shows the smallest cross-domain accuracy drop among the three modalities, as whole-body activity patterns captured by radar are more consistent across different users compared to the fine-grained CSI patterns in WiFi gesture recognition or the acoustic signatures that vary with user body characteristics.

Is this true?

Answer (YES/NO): YES